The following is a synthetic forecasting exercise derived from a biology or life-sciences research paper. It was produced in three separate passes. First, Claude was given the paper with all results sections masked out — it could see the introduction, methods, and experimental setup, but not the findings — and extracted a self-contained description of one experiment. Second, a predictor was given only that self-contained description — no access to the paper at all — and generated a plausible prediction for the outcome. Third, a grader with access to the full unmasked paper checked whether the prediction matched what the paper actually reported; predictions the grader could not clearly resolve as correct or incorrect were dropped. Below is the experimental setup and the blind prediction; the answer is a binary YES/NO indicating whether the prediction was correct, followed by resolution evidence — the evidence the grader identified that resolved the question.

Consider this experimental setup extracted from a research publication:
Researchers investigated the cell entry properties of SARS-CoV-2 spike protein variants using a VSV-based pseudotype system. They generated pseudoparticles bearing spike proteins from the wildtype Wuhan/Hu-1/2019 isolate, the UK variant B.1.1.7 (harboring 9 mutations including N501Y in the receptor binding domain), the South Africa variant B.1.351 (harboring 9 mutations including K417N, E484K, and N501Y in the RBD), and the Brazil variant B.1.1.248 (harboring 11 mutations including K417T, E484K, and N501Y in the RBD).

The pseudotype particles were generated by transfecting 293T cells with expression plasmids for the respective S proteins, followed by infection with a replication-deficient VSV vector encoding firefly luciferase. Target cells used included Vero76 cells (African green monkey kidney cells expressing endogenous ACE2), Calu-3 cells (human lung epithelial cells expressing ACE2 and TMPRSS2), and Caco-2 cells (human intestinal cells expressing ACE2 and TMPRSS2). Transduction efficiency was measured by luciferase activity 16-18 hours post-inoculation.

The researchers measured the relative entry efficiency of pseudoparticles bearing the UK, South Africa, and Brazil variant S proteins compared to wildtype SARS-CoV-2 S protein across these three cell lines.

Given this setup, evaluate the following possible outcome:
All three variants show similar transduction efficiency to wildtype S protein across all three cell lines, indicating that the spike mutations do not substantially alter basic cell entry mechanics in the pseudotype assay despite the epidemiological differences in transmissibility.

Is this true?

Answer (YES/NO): NO